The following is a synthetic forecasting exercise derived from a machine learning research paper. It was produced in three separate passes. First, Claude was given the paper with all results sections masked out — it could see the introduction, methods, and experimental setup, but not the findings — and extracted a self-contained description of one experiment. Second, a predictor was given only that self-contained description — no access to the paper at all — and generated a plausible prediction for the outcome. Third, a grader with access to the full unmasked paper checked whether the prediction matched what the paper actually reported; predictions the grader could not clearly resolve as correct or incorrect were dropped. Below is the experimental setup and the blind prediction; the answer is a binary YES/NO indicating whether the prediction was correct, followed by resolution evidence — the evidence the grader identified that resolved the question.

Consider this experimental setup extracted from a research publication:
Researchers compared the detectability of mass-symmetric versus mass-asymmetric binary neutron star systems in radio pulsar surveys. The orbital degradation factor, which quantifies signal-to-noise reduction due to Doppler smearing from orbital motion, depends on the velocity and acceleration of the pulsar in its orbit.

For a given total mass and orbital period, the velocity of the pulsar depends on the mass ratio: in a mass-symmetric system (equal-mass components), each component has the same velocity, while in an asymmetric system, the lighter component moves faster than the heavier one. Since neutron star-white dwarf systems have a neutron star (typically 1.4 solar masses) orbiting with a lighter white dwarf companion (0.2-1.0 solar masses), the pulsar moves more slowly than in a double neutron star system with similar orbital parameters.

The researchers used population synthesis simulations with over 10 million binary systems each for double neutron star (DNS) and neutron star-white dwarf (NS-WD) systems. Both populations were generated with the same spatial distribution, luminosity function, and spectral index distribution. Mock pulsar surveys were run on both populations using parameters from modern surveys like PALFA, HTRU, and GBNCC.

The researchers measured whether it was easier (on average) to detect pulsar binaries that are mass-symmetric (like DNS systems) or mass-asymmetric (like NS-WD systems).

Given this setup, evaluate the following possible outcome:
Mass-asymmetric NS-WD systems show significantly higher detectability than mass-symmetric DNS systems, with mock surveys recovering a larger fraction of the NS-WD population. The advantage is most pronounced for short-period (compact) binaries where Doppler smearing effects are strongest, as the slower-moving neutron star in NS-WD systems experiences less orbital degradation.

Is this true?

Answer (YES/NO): NO